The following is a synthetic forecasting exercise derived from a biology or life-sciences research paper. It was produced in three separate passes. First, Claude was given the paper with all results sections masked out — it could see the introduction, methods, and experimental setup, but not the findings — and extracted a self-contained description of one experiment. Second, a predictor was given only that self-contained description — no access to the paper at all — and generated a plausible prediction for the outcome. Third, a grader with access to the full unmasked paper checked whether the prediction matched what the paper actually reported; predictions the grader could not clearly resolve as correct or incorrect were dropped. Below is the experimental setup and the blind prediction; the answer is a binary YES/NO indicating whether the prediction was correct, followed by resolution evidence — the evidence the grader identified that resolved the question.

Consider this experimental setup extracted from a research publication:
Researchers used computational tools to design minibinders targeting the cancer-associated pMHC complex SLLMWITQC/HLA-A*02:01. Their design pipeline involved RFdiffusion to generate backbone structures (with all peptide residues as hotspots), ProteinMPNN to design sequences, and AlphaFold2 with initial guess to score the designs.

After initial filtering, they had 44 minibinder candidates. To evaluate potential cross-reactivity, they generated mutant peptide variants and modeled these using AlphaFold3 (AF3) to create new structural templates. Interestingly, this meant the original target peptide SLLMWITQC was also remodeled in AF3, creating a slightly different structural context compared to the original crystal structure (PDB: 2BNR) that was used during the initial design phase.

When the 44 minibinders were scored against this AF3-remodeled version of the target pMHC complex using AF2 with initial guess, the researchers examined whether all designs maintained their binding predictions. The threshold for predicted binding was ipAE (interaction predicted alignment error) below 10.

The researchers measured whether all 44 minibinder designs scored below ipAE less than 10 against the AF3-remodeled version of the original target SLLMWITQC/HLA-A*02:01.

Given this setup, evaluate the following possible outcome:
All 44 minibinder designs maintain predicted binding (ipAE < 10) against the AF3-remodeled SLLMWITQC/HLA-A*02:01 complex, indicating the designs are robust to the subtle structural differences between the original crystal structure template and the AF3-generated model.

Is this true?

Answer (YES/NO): NO